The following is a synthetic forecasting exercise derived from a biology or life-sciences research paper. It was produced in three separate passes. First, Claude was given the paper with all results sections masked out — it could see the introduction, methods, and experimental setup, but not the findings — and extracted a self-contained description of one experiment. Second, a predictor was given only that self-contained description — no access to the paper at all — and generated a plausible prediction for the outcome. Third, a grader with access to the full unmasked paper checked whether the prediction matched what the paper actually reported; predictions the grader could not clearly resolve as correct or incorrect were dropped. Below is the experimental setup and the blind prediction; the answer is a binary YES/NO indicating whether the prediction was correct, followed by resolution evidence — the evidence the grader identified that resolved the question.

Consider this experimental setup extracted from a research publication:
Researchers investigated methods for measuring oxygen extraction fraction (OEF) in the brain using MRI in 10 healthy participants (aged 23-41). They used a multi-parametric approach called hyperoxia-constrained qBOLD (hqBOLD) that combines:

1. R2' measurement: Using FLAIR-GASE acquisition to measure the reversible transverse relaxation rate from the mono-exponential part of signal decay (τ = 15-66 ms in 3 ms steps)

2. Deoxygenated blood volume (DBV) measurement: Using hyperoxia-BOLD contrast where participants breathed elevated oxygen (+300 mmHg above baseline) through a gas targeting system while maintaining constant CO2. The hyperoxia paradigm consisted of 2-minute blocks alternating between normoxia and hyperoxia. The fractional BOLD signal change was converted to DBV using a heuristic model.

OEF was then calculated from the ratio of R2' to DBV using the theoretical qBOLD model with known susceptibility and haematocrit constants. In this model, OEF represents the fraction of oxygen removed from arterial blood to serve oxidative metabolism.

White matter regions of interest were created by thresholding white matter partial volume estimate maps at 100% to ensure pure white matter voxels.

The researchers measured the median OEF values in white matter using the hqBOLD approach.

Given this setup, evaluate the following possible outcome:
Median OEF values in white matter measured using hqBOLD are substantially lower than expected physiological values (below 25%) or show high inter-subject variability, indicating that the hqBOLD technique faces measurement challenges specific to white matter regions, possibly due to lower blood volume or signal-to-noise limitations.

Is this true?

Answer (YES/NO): NO